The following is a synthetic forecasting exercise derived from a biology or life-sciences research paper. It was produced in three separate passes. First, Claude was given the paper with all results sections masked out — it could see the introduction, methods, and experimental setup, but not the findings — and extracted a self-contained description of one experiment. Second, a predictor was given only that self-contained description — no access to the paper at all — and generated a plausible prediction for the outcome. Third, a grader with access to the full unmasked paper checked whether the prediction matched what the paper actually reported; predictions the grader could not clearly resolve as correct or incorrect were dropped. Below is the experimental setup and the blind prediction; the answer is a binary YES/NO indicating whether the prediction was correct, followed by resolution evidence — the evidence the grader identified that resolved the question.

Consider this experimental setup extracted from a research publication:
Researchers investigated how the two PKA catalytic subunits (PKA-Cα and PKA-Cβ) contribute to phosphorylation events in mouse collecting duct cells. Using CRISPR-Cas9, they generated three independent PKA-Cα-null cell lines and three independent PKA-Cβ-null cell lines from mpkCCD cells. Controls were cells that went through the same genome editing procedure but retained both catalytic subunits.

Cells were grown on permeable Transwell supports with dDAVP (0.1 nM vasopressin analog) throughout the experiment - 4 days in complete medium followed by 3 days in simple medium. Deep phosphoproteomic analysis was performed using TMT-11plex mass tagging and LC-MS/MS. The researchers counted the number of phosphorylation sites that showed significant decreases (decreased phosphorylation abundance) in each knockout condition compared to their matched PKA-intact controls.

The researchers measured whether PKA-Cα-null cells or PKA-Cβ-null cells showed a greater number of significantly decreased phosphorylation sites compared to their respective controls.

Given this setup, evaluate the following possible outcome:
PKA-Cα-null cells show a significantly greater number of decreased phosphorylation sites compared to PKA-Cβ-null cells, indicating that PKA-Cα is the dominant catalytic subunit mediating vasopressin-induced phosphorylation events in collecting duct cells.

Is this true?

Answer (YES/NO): YES